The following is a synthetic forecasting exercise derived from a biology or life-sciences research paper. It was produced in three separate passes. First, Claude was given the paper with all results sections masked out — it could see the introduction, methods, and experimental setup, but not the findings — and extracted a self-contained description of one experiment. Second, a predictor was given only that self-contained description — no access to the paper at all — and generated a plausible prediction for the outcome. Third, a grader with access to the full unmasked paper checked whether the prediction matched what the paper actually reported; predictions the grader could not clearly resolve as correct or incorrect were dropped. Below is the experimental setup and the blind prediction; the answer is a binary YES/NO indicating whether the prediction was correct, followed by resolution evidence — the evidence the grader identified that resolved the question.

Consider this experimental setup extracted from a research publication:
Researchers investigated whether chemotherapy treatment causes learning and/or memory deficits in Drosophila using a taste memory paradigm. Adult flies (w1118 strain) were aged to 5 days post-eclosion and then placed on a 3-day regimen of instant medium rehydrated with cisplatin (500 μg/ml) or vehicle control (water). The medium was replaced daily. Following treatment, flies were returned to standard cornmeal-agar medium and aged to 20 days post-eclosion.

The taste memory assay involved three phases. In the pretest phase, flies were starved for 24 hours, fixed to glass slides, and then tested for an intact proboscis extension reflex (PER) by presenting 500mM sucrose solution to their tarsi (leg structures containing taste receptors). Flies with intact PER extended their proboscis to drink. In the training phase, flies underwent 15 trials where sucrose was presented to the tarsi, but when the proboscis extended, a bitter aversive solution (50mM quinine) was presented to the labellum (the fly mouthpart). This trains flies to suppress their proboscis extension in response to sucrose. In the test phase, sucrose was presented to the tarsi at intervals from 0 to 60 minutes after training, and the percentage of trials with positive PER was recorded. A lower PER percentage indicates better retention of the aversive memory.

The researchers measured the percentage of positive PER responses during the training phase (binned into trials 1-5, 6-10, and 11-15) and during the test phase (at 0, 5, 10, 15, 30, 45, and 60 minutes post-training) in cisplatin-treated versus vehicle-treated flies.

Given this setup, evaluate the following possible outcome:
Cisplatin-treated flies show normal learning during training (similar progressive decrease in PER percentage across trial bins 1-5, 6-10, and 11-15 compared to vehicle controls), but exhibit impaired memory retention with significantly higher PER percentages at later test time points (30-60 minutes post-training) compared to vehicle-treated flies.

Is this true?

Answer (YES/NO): NO